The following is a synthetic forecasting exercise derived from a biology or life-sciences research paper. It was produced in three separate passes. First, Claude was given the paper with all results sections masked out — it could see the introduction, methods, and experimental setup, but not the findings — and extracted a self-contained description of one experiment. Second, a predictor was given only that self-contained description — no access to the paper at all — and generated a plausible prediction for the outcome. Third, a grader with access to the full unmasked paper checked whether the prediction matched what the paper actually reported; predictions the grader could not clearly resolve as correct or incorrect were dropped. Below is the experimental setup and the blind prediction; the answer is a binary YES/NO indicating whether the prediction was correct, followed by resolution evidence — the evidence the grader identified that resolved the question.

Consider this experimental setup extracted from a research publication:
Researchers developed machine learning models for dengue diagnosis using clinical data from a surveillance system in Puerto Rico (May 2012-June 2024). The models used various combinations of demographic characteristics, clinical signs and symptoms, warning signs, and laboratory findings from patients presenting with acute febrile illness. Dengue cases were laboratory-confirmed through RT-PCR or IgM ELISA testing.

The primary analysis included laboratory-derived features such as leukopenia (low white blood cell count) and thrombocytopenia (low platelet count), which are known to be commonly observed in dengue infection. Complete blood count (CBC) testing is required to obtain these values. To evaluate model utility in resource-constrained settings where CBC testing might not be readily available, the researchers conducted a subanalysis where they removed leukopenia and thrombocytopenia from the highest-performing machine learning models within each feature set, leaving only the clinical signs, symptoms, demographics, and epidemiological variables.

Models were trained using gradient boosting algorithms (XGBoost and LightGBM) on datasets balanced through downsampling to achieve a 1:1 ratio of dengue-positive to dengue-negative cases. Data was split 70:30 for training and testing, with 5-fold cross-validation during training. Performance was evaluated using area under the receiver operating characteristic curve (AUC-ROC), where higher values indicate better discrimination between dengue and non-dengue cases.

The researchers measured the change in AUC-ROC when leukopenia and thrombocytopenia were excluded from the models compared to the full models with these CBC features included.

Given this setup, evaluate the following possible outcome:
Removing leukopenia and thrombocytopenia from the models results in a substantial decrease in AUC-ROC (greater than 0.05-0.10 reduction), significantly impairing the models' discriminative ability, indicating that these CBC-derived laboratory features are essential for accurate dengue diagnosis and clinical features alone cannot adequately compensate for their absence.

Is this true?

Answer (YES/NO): NO